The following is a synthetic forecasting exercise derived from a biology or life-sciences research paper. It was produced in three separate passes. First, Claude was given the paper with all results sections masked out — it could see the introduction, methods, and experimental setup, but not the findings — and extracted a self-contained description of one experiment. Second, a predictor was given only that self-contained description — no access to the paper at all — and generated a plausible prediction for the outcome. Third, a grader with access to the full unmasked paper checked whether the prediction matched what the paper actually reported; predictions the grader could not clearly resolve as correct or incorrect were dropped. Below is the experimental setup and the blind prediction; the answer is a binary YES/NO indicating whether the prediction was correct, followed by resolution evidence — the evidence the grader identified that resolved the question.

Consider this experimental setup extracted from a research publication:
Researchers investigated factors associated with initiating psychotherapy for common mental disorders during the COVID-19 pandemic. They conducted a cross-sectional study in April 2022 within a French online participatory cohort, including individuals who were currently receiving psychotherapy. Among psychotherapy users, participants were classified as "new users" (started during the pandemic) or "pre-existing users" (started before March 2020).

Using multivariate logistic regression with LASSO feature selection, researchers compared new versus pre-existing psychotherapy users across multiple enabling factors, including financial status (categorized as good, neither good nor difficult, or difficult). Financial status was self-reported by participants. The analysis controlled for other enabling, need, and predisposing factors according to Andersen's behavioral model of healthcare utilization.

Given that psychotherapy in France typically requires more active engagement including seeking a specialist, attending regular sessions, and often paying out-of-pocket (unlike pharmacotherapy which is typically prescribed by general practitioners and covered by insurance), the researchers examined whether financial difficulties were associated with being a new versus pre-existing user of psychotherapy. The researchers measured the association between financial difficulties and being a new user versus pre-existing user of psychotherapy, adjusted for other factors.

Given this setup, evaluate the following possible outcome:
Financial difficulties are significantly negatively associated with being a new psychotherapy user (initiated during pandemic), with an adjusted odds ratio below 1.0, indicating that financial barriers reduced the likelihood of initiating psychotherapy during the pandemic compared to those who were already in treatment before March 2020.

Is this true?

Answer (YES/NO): YES